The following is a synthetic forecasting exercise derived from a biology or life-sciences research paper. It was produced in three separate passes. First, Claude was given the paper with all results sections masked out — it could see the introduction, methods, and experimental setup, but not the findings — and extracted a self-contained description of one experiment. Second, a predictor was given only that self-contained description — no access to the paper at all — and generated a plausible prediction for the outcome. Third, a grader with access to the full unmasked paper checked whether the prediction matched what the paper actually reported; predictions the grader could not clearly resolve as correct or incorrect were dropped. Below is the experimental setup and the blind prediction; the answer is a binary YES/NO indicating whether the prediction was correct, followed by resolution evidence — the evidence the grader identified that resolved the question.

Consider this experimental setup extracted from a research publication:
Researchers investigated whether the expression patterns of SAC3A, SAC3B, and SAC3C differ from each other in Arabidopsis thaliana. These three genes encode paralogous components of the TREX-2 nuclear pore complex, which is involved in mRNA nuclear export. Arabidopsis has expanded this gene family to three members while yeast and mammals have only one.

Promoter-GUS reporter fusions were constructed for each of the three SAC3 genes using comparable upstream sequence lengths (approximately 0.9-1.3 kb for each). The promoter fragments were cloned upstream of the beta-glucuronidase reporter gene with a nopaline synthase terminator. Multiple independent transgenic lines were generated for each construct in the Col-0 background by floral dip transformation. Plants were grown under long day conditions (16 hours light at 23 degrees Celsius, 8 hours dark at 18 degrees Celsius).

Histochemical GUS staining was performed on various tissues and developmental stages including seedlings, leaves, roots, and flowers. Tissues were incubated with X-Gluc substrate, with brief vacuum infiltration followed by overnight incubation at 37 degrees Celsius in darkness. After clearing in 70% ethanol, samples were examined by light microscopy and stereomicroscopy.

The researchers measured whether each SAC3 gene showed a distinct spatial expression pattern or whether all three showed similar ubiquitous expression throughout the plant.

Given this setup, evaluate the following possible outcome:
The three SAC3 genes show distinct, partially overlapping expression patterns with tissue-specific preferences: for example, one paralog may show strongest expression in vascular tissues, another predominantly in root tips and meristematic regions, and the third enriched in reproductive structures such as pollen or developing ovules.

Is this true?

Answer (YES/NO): NO